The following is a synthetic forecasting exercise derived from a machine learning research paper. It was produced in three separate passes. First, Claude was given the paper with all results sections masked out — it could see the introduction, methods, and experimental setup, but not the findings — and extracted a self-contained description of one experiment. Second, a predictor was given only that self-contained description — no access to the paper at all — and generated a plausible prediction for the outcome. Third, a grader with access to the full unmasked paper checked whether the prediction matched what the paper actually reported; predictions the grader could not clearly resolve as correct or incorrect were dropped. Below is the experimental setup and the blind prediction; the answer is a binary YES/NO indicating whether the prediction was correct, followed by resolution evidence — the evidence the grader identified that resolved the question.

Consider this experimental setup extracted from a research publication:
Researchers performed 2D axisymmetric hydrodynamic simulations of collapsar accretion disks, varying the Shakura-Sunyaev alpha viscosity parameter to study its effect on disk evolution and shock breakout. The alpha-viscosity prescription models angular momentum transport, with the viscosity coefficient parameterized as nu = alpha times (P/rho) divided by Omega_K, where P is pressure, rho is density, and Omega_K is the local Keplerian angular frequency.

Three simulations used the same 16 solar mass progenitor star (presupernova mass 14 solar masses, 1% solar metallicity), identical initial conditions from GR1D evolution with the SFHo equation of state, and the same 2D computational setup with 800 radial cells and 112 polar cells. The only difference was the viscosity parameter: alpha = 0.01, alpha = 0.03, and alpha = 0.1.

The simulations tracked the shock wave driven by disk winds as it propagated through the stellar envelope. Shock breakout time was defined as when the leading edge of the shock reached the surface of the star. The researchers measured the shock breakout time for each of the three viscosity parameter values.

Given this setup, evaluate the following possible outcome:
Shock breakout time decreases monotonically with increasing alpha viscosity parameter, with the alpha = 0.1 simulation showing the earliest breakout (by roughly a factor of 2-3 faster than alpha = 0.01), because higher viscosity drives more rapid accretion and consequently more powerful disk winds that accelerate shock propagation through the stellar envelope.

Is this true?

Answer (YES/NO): NO